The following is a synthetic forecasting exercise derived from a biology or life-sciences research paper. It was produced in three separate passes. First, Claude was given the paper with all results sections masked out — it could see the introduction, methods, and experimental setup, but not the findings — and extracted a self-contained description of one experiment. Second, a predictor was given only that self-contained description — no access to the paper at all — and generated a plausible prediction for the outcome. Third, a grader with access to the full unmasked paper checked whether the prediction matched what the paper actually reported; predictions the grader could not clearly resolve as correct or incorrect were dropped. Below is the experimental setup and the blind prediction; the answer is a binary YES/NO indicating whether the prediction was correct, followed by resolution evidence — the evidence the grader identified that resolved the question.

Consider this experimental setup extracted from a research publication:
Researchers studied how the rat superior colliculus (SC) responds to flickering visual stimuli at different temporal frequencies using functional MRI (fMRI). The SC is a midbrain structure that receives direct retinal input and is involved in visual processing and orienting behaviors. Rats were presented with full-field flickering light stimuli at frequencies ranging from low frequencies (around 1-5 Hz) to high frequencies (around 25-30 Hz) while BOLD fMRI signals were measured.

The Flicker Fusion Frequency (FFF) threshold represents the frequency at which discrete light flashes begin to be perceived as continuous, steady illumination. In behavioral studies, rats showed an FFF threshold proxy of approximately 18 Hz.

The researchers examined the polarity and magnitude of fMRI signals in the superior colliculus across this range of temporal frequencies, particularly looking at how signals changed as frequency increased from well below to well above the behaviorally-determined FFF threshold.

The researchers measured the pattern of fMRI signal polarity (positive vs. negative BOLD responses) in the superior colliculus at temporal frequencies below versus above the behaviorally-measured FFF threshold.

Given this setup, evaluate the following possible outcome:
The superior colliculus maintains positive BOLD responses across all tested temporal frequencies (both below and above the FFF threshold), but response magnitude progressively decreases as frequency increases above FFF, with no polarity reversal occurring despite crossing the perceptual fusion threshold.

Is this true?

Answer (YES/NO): NO